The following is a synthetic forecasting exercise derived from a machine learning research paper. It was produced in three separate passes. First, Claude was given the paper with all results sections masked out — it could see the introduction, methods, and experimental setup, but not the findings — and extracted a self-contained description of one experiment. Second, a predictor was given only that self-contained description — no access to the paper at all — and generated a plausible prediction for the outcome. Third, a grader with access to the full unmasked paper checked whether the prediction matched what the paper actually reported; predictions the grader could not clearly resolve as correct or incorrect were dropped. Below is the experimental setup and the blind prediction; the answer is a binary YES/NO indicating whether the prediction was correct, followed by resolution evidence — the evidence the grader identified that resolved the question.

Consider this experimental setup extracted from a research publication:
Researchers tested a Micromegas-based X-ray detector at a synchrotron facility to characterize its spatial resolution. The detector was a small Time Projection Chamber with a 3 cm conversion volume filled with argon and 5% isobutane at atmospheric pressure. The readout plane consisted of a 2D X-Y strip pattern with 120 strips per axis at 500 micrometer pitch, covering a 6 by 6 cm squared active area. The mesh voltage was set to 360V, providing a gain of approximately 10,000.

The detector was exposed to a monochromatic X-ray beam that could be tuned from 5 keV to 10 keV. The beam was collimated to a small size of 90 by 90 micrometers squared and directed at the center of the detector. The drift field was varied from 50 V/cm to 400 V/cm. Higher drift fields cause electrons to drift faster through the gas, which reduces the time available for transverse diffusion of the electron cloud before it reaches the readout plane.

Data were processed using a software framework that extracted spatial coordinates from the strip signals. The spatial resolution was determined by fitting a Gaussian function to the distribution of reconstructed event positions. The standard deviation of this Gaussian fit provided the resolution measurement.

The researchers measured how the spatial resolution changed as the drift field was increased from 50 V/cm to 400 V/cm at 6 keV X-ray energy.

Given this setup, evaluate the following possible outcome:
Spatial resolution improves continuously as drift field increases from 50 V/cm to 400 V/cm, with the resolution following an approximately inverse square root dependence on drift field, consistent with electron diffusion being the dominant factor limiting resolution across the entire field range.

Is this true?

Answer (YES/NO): NO